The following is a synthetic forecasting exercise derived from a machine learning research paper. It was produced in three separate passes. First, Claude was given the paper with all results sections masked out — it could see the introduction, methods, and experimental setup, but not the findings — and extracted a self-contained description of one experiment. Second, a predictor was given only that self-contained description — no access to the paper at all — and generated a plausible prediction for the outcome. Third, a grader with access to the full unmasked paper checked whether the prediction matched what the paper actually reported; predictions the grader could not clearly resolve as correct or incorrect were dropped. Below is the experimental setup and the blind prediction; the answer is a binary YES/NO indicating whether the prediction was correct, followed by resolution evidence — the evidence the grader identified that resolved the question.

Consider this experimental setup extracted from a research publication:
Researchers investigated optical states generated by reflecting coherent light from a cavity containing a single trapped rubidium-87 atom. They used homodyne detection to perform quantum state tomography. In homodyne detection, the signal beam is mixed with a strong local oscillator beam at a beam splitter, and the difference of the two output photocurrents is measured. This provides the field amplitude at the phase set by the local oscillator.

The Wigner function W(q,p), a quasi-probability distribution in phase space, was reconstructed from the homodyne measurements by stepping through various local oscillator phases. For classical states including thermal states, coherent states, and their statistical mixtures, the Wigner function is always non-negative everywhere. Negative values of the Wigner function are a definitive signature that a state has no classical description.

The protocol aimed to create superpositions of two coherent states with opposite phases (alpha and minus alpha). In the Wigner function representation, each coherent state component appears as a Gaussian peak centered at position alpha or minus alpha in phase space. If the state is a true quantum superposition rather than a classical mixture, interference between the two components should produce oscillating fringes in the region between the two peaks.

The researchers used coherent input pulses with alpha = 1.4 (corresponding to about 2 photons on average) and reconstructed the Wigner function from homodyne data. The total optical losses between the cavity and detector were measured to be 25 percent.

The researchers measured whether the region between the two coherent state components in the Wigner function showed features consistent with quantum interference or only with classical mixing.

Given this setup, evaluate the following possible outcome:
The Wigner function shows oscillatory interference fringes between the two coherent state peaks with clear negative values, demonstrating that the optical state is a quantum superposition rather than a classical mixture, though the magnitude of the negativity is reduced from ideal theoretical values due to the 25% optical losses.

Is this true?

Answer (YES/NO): YES